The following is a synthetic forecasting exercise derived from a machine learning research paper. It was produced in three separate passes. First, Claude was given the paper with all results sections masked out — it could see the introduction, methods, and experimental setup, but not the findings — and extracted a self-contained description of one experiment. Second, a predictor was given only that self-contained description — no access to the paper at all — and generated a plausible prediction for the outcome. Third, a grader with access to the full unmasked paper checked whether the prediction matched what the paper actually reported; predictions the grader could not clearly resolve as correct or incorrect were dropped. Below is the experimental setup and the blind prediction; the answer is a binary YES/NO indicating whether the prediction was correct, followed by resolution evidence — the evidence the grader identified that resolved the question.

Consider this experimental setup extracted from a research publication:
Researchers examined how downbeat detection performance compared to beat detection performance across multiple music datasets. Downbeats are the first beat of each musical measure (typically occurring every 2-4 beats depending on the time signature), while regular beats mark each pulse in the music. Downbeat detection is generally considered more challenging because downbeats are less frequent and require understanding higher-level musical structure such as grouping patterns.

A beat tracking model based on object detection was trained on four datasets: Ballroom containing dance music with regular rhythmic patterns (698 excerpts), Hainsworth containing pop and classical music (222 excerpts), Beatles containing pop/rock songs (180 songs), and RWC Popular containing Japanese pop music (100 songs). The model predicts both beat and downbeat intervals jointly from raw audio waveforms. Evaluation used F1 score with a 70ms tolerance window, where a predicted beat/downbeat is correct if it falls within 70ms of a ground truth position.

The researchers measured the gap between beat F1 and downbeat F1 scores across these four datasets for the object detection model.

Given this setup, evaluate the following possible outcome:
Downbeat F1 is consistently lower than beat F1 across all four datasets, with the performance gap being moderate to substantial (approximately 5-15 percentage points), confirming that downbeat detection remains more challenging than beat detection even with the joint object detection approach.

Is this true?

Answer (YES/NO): NO